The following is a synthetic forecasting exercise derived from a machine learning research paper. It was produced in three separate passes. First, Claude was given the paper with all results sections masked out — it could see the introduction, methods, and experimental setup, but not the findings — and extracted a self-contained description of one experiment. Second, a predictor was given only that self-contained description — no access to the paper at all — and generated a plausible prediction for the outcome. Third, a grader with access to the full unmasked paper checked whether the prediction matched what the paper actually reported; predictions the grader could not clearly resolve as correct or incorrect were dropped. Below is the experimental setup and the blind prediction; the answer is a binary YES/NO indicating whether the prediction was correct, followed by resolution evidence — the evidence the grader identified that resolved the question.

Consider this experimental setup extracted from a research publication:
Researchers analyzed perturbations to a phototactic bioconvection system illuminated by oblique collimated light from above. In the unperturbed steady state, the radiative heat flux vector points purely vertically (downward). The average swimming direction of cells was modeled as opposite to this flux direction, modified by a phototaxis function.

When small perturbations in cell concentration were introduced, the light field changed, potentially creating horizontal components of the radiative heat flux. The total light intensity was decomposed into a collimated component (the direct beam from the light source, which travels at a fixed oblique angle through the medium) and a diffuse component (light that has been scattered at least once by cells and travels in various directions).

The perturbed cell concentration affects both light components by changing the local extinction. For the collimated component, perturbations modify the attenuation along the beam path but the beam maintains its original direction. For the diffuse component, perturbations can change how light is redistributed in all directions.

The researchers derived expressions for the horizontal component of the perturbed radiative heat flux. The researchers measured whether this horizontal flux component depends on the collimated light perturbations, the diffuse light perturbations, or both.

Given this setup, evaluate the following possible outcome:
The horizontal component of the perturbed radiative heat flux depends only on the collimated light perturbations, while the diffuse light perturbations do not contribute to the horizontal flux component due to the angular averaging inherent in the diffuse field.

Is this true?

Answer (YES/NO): NO